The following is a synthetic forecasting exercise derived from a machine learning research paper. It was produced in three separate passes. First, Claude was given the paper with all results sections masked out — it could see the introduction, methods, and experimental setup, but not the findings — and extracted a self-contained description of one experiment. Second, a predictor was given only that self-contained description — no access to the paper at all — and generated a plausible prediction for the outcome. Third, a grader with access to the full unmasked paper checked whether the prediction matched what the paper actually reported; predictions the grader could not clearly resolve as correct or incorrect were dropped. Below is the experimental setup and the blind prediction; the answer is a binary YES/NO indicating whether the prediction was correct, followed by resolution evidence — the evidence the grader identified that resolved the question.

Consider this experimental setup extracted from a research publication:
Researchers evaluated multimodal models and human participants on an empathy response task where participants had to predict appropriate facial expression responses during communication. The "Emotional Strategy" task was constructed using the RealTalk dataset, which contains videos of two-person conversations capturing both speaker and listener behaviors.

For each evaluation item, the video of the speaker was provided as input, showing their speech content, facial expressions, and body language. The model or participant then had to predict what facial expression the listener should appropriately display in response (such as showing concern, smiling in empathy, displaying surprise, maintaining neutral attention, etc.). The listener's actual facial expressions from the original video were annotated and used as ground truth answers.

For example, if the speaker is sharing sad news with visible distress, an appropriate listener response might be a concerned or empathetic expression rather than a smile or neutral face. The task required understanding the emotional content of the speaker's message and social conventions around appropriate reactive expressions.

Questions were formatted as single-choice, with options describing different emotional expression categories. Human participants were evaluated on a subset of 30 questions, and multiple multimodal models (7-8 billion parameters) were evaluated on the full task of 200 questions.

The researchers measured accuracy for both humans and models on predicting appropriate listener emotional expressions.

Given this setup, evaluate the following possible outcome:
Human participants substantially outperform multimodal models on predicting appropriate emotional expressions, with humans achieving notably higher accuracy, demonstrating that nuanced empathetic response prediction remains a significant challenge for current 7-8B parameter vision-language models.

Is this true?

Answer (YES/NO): YES